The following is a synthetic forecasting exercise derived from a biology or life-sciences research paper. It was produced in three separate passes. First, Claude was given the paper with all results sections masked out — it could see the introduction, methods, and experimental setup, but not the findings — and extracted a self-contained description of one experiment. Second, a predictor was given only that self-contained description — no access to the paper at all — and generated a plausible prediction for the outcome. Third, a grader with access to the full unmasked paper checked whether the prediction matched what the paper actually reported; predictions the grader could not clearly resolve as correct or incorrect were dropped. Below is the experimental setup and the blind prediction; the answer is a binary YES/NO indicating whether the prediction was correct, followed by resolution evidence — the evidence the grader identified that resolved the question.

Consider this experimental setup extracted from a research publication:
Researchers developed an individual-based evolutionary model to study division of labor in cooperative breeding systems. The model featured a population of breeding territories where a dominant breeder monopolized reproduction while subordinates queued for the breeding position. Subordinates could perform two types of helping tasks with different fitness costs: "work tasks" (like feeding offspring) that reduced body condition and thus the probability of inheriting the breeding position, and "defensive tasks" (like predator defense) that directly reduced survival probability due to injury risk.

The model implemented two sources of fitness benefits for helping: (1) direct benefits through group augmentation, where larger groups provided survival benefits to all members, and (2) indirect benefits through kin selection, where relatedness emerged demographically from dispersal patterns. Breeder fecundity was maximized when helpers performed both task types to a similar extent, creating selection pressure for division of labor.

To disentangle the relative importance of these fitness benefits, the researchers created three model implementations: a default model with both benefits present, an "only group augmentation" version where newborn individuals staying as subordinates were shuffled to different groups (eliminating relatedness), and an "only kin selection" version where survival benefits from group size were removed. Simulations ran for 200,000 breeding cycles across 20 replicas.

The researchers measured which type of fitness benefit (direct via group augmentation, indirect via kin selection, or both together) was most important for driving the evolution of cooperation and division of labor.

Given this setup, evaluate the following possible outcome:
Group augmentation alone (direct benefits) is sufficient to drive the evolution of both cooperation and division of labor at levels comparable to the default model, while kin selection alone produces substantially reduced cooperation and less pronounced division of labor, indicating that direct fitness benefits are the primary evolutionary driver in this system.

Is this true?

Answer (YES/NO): NO